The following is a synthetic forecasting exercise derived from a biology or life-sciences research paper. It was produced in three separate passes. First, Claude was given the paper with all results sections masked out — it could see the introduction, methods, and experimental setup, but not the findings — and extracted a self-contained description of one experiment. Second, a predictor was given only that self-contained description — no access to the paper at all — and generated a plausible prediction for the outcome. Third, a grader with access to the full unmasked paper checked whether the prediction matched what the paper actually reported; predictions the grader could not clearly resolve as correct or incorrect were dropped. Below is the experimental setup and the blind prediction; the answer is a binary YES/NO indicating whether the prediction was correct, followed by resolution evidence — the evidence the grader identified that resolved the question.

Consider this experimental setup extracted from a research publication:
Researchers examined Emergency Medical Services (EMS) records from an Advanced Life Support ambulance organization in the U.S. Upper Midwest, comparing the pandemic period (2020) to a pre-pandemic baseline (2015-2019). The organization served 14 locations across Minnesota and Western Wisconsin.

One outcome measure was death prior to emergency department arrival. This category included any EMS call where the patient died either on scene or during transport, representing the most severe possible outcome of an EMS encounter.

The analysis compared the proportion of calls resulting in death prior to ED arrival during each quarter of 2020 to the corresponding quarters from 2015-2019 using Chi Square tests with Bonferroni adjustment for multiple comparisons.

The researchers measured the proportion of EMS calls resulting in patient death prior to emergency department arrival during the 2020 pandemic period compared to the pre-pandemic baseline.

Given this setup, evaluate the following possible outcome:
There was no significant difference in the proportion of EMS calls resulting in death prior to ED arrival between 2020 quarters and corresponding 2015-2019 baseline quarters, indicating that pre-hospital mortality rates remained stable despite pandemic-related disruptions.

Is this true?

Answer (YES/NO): NO